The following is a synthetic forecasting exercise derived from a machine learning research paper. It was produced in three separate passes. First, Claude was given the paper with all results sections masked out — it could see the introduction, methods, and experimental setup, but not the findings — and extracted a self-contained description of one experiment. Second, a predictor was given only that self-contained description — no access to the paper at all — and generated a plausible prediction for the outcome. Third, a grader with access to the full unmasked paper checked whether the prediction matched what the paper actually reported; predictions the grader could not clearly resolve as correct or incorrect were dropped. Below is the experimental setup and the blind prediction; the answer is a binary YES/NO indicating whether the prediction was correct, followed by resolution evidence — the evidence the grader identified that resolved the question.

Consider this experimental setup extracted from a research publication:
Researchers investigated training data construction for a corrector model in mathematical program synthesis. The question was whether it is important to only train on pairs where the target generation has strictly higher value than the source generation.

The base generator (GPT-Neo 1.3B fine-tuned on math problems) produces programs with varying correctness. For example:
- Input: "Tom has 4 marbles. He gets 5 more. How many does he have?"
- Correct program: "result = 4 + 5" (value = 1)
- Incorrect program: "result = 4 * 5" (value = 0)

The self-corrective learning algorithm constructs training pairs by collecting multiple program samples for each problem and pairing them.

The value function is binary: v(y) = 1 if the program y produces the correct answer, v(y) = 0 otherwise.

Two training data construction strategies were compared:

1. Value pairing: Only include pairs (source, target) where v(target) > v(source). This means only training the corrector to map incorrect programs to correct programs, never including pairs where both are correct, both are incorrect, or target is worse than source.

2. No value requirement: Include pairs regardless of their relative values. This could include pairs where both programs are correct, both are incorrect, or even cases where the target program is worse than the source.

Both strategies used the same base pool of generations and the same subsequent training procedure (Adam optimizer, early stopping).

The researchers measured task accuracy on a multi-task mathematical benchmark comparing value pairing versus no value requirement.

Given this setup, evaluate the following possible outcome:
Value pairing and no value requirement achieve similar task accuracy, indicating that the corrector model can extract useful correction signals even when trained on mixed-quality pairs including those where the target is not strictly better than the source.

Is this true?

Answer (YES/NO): NO